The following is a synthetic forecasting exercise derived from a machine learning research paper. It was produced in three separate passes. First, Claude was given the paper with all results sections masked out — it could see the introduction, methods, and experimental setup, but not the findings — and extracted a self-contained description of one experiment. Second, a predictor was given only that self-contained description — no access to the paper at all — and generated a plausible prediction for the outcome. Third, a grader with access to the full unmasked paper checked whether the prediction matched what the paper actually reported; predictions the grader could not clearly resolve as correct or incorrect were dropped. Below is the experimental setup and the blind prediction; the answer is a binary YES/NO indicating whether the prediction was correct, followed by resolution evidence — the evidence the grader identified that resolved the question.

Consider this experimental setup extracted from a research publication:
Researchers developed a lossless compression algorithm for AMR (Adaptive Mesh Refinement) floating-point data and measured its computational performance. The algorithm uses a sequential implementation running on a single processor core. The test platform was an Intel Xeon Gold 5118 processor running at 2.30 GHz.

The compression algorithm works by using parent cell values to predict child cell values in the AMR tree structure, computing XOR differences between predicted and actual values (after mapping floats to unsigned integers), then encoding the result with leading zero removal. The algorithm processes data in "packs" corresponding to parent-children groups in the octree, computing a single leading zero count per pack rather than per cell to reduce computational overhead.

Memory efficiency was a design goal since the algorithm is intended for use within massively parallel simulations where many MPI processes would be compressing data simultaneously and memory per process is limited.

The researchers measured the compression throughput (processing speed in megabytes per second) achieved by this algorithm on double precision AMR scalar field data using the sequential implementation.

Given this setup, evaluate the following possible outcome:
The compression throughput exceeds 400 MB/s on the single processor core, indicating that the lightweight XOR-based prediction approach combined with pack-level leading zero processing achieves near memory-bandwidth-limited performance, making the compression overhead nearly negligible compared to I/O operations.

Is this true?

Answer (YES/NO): YES